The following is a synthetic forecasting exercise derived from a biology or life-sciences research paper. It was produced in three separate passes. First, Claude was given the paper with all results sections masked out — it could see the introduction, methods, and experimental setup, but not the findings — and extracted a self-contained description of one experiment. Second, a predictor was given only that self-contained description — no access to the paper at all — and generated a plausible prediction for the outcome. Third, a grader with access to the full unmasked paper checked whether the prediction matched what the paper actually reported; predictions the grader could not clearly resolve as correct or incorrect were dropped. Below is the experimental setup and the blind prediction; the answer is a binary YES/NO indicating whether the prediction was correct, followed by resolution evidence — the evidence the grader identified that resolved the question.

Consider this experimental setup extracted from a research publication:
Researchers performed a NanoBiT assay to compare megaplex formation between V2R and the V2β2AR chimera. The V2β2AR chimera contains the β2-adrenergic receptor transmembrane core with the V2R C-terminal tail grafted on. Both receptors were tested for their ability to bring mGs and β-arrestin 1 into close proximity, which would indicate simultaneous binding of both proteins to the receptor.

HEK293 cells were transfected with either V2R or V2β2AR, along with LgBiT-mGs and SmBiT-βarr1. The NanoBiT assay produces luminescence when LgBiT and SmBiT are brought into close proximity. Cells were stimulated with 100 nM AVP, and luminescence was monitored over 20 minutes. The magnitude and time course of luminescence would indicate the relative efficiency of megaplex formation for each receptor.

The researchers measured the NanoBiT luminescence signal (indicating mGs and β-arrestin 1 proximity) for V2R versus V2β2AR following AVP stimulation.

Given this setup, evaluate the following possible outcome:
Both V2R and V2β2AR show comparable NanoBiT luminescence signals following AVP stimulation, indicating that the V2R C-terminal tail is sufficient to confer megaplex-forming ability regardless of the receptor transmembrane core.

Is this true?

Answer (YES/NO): NO